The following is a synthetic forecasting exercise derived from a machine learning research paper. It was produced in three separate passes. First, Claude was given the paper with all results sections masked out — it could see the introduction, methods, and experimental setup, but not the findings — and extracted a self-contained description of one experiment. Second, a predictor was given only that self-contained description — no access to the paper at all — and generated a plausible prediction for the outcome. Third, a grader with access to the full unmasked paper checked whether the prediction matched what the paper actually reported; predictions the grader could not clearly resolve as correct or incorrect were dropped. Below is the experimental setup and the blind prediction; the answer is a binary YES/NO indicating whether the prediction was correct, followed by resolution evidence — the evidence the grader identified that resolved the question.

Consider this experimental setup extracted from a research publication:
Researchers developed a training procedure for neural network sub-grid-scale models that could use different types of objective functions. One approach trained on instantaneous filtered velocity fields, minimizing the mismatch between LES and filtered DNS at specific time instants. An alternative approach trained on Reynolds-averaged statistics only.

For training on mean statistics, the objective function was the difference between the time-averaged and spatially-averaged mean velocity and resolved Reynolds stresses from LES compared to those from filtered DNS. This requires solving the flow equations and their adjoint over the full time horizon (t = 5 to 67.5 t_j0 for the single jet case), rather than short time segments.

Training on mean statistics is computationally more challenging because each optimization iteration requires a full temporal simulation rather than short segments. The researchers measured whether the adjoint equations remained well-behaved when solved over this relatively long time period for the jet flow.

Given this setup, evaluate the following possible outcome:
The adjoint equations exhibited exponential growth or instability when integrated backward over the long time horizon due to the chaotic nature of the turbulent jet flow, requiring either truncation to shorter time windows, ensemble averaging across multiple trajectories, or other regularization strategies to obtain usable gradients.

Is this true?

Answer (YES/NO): NO